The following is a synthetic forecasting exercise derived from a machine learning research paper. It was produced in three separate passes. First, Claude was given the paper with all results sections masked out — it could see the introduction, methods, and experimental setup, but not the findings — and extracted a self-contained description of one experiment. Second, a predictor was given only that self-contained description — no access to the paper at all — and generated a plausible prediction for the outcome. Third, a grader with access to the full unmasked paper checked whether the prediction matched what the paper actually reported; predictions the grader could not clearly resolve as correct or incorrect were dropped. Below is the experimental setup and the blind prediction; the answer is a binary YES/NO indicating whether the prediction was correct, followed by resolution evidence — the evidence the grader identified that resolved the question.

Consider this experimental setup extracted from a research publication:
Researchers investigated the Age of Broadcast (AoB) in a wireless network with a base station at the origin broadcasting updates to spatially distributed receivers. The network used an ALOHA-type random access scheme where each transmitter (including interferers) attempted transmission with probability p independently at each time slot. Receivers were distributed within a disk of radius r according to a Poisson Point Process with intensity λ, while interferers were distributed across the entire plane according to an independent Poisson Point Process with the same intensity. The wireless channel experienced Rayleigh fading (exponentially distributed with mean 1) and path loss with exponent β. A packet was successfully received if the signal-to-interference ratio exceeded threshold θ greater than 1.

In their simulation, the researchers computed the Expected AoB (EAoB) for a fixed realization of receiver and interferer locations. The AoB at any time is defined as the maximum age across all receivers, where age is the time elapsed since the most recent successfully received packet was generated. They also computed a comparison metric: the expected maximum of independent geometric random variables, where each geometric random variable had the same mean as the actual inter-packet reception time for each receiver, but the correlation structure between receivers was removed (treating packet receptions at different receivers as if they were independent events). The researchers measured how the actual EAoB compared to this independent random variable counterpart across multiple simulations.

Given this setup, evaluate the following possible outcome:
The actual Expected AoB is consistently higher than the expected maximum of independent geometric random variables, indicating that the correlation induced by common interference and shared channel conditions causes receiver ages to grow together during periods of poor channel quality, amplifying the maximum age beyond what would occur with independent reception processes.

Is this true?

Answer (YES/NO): NO